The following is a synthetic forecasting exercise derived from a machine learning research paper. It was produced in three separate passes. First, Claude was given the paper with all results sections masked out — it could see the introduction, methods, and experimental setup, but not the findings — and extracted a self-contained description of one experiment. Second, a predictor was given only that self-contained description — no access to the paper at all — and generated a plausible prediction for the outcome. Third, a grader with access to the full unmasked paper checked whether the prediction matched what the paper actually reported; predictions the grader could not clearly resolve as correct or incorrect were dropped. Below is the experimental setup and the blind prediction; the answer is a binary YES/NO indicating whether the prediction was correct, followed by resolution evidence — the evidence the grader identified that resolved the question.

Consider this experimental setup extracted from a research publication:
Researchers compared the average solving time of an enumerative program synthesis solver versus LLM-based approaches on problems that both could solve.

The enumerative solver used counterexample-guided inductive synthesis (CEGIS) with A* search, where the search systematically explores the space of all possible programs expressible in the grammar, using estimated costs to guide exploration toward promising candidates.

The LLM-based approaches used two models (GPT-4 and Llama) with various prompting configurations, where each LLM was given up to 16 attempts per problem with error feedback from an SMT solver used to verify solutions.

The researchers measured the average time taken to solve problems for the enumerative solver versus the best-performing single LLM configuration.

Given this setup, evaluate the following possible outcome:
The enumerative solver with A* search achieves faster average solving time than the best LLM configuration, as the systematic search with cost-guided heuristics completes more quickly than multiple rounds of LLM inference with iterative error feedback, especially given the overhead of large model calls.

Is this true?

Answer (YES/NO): YES